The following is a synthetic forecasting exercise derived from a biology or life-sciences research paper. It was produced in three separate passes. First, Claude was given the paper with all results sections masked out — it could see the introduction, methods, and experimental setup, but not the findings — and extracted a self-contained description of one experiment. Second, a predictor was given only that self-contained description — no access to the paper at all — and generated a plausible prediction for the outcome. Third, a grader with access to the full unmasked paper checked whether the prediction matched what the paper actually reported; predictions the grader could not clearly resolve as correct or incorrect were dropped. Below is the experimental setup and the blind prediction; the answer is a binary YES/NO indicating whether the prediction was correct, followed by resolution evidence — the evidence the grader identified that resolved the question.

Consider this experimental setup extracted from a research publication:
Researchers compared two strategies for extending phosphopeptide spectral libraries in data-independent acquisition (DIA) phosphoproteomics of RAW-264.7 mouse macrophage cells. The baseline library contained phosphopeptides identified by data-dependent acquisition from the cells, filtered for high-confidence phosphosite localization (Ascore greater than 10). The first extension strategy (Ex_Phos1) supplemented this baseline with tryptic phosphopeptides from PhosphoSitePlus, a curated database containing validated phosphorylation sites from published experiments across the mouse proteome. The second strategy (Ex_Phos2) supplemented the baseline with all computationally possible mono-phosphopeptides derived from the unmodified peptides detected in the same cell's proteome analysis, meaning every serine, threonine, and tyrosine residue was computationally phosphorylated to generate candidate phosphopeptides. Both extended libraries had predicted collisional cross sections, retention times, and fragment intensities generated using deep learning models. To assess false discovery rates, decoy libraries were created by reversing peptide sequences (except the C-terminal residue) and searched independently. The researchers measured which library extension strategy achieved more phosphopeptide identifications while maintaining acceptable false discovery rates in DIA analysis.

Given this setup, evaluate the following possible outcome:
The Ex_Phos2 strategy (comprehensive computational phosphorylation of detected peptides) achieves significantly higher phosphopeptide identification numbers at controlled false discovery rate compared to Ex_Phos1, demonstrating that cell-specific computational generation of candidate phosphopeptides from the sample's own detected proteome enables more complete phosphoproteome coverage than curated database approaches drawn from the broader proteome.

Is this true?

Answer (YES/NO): YES